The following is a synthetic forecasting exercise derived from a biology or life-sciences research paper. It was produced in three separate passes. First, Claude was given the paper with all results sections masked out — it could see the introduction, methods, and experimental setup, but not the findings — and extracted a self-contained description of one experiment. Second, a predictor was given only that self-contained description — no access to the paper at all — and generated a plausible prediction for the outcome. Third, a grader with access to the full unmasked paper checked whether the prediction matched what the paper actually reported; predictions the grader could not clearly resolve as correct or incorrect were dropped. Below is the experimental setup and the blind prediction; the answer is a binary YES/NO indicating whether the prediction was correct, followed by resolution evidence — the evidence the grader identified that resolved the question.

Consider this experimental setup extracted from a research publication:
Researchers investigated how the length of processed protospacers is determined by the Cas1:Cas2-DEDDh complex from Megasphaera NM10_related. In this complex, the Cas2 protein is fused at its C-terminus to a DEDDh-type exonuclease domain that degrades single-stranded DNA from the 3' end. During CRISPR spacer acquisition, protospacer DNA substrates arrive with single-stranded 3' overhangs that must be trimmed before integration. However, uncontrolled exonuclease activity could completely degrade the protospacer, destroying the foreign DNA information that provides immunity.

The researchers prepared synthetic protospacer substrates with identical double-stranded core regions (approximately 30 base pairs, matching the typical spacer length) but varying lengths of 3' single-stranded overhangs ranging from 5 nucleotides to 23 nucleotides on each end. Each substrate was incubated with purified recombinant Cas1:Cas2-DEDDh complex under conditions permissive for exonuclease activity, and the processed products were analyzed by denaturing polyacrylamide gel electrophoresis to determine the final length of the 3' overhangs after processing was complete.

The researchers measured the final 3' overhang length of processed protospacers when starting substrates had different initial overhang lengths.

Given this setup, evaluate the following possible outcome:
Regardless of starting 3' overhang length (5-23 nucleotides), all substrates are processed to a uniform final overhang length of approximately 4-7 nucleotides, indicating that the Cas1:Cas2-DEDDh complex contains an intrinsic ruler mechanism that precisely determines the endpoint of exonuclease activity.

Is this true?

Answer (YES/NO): YES